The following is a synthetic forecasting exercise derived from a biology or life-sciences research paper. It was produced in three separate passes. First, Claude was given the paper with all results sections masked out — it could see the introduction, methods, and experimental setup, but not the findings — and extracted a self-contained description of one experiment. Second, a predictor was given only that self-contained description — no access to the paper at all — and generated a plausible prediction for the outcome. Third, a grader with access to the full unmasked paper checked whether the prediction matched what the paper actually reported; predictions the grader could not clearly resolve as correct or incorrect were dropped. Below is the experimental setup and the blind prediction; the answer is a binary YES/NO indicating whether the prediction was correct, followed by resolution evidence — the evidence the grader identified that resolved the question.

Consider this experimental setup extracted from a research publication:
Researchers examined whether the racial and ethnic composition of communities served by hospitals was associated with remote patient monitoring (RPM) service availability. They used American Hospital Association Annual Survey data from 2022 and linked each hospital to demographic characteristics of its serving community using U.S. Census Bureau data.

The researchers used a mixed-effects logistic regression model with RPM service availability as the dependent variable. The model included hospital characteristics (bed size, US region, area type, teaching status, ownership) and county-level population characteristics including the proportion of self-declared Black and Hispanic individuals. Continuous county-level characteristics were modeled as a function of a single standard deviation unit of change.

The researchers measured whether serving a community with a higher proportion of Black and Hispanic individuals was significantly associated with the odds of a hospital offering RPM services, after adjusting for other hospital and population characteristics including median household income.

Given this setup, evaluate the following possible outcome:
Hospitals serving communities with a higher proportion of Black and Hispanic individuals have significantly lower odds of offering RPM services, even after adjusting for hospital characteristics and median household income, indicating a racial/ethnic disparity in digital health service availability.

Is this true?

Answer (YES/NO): NO